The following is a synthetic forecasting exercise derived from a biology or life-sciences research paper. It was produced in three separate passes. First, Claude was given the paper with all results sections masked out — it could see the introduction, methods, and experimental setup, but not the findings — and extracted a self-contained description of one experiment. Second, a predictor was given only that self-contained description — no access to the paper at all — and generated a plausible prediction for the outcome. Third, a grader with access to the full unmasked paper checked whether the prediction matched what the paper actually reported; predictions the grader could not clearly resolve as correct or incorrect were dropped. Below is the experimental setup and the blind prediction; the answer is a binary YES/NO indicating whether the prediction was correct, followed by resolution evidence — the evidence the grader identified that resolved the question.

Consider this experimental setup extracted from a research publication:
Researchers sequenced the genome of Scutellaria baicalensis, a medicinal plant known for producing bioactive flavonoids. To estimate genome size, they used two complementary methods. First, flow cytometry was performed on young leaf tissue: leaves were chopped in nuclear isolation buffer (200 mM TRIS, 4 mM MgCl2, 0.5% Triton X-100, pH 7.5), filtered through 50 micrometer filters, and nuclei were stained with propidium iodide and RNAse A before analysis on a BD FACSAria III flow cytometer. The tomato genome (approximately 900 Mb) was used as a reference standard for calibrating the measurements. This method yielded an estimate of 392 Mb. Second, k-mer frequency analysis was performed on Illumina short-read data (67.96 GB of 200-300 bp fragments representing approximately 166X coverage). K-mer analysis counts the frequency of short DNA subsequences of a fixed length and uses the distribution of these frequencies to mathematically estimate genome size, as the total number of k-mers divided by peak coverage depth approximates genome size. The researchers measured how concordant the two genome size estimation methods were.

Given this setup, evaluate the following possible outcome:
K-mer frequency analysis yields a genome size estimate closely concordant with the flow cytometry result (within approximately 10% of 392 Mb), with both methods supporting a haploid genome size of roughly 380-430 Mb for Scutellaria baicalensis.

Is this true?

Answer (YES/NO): YES